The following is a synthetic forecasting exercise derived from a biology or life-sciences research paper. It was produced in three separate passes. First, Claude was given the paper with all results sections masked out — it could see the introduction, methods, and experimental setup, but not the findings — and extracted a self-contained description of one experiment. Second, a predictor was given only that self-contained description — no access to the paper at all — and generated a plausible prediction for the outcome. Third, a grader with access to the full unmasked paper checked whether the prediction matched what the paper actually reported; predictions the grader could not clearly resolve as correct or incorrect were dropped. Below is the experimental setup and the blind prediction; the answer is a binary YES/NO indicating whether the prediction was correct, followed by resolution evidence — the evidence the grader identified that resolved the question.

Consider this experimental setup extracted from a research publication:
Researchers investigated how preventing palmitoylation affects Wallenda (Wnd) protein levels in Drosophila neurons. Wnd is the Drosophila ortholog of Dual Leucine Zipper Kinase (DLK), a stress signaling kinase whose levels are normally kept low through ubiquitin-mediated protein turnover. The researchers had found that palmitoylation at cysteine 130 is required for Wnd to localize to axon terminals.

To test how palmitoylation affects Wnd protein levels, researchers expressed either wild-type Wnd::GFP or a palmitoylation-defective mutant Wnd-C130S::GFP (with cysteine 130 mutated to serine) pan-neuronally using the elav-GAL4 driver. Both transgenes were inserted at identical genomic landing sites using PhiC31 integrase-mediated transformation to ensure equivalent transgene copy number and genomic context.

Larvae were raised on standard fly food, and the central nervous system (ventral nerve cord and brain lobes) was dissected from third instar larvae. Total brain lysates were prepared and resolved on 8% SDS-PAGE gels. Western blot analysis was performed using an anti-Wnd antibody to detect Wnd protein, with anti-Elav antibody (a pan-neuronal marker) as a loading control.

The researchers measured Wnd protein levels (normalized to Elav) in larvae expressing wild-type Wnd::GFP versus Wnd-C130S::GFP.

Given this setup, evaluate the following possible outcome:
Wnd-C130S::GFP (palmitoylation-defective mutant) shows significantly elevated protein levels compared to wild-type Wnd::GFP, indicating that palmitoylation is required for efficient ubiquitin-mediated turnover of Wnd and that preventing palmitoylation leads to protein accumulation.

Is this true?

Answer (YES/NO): YES